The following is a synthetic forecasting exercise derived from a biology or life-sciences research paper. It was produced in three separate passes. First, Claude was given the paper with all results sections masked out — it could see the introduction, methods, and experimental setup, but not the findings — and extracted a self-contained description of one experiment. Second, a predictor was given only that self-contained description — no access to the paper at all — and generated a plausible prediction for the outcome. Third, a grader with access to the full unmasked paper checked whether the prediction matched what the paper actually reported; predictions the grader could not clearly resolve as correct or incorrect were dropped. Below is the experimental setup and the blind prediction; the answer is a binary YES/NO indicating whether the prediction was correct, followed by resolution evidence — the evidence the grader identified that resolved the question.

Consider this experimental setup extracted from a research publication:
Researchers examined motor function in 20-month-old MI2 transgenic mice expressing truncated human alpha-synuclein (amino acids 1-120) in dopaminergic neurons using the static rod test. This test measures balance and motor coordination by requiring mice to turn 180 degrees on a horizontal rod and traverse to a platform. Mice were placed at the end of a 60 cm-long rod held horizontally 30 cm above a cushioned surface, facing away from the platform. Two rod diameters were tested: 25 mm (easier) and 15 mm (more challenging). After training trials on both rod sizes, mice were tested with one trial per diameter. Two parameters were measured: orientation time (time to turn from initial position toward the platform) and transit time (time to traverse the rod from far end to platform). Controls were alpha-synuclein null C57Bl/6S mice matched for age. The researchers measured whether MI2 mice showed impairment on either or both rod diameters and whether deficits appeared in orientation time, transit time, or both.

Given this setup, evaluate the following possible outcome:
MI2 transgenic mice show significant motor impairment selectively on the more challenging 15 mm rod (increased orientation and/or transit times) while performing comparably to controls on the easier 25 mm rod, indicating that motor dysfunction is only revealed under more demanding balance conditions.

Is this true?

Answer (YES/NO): YES